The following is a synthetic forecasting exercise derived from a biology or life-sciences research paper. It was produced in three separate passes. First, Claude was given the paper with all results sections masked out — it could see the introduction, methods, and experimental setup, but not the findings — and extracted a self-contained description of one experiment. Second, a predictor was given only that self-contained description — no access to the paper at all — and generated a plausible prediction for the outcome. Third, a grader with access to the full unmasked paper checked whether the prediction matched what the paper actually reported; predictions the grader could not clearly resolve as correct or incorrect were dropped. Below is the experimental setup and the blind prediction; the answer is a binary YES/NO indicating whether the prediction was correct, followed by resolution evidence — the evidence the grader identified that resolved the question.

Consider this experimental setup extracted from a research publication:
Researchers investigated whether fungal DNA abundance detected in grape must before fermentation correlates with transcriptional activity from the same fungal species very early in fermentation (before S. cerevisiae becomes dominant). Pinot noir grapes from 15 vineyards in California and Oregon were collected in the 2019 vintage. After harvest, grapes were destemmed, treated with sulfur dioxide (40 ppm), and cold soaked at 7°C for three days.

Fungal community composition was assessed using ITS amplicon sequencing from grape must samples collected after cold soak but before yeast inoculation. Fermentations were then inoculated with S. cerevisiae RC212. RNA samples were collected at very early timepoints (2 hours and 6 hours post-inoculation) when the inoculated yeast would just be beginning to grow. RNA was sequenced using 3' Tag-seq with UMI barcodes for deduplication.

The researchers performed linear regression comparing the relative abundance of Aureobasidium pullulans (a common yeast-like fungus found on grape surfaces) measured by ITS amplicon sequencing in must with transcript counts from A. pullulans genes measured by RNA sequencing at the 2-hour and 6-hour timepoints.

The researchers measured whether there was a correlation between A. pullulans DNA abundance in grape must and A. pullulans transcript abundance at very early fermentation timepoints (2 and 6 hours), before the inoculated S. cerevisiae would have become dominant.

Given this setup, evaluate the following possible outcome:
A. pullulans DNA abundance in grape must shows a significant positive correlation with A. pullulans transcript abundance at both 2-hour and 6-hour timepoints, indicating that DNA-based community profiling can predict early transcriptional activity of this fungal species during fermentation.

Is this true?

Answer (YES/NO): NO